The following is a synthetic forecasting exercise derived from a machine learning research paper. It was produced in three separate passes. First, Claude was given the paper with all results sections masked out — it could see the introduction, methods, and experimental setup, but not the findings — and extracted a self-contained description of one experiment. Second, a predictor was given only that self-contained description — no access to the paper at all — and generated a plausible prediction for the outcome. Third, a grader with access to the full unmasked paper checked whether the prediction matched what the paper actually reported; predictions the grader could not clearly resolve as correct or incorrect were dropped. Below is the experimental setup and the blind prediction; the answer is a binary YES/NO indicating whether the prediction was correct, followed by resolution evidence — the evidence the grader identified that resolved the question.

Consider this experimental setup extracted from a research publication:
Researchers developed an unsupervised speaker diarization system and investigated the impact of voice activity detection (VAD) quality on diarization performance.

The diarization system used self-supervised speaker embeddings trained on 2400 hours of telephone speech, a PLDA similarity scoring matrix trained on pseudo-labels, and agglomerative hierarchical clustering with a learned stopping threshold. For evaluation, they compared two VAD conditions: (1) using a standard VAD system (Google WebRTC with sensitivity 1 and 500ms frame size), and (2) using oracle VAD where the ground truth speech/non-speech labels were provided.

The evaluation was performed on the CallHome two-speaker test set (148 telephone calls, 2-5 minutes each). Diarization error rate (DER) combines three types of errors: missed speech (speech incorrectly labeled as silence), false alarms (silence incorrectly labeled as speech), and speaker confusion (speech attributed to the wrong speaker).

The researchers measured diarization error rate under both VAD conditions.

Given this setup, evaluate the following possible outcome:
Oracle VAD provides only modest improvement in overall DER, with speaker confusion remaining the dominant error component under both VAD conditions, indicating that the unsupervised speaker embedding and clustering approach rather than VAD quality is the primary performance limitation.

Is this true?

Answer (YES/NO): NO